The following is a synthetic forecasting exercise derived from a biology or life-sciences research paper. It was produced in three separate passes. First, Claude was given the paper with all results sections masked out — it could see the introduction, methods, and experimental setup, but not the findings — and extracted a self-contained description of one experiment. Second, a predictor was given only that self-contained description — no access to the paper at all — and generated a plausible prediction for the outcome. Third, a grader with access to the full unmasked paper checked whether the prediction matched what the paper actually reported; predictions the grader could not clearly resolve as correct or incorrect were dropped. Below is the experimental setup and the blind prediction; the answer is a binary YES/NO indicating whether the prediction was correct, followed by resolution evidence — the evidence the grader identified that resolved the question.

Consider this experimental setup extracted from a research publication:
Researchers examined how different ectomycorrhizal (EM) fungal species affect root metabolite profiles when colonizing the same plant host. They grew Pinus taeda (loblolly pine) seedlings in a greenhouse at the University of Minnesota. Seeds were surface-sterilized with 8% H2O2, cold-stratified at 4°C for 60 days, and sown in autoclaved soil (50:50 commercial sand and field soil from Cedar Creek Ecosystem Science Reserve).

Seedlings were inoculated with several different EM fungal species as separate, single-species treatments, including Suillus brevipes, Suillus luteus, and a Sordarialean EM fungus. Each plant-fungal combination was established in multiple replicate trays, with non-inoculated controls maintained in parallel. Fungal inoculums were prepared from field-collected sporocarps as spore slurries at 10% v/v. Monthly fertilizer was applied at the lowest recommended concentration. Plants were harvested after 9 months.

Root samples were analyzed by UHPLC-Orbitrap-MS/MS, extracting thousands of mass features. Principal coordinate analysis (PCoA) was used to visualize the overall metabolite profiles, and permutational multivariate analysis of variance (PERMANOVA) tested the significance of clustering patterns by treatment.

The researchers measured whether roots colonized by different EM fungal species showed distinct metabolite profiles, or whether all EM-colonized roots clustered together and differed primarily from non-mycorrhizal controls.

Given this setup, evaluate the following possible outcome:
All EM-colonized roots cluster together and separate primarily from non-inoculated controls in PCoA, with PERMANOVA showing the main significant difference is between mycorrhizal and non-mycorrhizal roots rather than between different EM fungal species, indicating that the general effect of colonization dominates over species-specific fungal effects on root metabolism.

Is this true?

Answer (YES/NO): NO